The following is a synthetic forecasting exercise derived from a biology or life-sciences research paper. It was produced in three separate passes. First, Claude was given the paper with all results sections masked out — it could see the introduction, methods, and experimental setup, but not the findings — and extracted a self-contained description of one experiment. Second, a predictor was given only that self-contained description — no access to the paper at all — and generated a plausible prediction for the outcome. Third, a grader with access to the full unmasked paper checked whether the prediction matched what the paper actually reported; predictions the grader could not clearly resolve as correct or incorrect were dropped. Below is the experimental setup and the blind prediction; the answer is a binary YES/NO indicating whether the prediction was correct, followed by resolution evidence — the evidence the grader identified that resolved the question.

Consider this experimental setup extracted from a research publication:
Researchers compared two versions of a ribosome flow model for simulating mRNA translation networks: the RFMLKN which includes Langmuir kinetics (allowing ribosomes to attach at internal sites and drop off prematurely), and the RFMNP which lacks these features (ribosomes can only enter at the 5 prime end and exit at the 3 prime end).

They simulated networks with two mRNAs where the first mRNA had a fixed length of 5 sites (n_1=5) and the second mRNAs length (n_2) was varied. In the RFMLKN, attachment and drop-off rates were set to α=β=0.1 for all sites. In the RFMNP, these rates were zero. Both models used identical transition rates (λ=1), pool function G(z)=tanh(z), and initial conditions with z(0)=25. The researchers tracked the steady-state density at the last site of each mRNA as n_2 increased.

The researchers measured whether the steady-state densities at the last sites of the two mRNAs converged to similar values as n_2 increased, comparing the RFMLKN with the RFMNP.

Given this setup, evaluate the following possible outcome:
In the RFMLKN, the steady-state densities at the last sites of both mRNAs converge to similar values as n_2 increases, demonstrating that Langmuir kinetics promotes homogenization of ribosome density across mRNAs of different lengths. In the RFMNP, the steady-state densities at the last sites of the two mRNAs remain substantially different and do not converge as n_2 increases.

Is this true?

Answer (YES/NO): YES